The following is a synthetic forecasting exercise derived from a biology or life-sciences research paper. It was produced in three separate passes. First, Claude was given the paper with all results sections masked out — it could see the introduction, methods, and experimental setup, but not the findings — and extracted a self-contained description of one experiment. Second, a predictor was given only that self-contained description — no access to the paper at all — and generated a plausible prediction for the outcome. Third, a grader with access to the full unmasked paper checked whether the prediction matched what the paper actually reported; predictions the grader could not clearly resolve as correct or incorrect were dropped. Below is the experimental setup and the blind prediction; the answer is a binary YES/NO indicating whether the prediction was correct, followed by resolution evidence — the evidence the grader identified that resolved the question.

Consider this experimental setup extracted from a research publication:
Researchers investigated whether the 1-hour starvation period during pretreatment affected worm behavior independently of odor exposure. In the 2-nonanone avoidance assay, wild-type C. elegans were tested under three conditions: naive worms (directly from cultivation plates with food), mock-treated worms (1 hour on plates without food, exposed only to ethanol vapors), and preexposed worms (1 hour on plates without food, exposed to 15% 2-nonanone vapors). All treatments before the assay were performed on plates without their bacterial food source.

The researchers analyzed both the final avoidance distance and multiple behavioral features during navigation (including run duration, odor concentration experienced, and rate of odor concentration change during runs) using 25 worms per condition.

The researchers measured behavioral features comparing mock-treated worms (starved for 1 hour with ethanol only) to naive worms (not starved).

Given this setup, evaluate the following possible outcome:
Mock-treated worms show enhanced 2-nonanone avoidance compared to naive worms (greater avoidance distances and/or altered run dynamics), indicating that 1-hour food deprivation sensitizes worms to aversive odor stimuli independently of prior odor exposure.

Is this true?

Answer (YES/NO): NO